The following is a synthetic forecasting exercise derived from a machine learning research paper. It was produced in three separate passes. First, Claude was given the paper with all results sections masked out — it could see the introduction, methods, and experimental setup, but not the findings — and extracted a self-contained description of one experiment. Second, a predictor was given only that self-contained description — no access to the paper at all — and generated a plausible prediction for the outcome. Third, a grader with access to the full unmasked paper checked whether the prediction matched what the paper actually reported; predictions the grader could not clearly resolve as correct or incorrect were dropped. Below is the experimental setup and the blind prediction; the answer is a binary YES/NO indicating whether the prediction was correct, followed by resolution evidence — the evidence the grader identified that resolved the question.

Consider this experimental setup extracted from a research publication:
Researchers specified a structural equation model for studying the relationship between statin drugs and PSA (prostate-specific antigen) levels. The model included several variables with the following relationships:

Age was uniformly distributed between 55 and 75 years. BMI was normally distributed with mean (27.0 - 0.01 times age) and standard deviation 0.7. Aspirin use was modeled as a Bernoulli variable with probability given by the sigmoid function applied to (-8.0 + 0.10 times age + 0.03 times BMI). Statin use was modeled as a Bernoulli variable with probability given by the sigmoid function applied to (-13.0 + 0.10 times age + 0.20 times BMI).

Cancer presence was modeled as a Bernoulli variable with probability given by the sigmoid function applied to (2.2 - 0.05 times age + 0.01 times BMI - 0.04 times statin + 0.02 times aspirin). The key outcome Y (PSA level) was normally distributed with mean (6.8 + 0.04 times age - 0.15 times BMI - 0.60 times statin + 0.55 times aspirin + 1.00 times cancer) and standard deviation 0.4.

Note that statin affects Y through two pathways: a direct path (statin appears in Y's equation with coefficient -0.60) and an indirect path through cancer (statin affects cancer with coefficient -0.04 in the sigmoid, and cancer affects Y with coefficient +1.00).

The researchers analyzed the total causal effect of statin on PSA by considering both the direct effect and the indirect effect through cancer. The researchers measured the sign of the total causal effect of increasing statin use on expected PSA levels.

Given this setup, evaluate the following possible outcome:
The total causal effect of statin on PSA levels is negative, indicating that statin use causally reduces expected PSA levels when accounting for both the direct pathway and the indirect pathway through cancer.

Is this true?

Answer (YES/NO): YES